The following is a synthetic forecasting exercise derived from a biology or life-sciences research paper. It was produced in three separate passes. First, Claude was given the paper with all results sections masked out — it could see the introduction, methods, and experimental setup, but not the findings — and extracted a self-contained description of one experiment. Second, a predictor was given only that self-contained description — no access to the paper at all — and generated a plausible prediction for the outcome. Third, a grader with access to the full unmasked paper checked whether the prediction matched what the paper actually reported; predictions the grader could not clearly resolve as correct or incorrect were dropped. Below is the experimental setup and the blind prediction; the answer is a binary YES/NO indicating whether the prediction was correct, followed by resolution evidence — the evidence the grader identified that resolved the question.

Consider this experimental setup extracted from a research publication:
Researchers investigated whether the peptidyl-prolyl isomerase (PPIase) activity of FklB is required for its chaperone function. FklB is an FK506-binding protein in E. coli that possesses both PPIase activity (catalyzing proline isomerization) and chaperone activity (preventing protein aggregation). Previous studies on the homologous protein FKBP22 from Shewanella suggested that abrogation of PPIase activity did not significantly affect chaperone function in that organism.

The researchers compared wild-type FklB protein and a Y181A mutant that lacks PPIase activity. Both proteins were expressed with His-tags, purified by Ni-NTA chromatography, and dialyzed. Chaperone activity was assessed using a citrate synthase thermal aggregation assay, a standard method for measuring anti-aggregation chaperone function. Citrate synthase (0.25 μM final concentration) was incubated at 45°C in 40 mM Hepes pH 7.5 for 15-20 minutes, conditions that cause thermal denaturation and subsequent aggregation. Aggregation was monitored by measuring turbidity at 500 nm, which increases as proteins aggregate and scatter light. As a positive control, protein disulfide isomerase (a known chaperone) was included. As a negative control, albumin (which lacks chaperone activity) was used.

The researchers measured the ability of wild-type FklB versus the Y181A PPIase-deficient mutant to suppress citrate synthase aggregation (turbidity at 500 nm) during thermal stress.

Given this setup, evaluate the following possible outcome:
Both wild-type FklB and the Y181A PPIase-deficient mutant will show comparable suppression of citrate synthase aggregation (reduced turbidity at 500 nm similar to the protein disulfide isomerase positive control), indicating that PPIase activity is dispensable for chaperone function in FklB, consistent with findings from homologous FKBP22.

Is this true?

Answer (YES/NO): NO